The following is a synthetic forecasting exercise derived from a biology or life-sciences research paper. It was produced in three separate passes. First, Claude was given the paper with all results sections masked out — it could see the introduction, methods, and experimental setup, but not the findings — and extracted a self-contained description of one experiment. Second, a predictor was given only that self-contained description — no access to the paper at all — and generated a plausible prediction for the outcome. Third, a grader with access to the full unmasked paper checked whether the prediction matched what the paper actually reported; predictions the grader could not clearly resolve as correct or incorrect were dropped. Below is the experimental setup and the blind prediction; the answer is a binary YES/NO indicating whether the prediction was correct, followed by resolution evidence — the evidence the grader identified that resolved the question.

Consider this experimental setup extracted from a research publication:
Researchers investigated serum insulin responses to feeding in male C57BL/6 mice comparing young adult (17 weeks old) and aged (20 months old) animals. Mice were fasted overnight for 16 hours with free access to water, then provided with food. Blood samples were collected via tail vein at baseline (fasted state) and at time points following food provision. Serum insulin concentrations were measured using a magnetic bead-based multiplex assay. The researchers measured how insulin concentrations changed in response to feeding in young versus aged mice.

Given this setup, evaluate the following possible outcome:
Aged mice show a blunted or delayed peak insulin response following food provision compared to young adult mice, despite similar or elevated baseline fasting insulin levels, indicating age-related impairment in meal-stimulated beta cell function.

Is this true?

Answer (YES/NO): YES